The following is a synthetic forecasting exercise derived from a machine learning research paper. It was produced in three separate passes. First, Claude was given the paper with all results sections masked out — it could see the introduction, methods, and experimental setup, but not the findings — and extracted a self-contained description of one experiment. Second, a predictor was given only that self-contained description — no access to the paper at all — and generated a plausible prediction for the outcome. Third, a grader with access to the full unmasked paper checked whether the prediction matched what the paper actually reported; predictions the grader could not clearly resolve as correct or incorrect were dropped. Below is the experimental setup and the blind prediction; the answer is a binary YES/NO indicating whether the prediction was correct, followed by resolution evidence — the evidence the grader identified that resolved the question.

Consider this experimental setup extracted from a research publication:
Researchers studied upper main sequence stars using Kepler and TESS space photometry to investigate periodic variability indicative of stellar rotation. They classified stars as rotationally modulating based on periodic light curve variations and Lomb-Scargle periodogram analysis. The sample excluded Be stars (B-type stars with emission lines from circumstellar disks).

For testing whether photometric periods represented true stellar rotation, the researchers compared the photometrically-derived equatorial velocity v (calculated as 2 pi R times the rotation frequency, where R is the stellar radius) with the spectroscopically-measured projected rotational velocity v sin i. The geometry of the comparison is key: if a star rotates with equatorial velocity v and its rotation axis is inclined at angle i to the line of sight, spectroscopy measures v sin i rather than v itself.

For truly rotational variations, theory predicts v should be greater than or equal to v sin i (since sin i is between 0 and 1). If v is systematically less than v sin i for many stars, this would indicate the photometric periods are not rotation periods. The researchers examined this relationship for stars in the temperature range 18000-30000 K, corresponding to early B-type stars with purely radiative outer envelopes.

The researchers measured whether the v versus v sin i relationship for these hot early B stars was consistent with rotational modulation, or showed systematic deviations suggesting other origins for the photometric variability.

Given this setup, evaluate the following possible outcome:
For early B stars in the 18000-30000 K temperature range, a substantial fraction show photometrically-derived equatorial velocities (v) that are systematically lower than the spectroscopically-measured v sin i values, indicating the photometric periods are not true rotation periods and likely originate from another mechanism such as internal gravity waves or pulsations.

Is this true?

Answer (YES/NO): NO